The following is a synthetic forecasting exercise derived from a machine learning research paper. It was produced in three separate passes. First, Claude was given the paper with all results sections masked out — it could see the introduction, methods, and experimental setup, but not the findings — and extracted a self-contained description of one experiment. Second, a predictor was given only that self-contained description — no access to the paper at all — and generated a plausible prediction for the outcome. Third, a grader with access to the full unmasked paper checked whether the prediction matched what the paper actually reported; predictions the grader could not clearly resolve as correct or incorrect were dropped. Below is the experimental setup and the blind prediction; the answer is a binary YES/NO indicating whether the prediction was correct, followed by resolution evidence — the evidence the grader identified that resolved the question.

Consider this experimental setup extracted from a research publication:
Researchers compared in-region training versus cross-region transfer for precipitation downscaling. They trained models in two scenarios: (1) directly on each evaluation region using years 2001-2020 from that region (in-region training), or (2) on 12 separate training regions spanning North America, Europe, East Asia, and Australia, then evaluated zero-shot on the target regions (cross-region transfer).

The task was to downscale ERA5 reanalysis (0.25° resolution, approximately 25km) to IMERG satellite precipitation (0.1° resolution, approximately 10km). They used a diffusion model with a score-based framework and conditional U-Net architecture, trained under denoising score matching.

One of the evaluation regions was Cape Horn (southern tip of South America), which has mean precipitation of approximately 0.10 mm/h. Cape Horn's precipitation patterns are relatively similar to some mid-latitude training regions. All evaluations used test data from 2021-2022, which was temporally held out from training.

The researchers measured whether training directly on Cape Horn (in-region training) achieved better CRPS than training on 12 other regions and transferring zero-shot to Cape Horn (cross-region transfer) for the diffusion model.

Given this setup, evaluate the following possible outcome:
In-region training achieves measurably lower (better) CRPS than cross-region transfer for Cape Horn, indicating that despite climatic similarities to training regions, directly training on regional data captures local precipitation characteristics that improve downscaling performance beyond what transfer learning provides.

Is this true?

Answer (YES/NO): YES